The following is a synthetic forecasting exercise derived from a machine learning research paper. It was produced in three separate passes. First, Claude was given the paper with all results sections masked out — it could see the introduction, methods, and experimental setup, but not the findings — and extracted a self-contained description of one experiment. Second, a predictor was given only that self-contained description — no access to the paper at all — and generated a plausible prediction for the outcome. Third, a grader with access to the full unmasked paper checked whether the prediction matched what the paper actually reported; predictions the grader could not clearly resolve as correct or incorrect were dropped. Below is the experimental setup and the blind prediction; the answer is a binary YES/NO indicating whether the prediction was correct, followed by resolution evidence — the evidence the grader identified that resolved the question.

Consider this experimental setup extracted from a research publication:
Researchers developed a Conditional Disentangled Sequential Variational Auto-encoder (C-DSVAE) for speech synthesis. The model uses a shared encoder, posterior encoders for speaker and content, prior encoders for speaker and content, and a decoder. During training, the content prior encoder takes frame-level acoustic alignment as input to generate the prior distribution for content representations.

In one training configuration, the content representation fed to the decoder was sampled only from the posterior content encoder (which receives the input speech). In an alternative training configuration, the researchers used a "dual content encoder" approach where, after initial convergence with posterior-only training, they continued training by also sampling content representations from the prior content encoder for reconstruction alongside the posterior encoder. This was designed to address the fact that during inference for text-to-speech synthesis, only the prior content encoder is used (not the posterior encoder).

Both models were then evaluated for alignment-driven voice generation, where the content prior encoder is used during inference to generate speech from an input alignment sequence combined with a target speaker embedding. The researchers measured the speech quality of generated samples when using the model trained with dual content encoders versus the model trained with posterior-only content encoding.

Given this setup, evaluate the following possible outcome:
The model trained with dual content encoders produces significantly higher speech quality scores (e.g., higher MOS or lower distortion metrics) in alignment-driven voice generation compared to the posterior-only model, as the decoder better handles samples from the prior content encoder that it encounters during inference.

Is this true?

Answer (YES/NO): YES